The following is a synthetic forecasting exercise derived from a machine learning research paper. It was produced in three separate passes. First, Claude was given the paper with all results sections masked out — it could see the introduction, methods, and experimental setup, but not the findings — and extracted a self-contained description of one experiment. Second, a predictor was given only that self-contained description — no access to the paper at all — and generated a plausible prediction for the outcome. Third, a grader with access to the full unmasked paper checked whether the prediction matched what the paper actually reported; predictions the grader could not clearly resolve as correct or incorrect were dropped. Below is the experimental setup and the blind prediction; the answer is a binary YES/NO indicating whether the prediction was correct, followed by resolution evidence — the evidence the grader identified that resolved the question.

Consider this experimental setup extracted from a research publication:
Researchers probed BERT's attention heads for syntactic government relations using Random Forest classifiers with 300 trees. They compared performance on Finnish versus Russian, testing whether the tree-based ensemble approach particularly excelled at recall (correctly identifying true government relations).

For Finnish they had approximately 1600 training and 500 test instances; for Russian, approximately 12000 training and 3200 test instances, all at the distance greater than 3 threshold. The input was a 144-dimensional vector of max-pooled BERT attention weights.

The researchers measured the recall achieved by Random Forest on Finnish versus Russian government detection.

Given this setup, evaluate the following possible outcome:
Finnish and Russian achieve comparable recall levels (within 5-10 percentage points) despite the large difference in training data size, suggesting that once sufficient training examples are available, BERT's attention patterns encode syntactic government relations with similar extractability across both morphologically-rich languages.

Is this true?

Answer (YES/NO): YES